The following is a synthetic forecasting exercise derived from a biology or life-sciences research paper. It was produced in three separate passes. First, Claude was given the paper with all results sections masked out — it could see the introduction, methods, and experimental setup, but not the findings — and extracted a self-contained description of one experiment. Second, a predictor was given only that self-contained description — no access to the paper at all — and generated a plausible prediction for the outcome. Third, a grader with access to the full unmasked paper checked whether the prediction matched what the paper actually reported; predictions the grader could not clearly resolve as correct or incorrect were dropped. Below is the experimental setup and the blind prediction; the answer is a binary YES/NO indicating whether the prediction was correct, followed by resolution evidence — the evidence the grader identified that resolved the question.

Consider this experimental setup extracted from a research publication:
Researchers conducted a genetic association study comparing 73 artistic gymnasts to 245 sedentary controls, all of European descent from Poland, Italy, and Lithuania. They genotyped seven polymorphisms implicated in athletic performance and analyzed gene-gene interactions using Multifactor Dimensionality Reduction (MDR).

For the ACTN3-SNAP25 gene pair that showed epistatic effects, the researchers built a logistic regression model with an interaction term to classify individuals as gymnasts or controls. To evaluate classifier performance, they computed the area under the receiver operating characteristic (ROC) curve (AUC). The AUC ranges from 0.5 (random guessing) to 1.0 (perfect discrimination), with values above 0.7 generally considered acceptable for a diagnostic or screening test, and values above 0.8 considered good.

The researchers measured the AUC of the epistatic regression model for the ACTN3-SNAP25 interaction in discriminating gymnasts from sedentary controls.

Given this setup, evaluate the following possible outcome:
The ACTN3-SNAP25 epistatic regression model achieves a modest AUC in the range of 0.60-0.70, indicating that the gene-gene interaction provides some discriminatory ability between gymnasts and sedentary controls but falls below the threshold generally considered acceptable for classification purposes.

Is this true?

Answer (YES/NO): NO